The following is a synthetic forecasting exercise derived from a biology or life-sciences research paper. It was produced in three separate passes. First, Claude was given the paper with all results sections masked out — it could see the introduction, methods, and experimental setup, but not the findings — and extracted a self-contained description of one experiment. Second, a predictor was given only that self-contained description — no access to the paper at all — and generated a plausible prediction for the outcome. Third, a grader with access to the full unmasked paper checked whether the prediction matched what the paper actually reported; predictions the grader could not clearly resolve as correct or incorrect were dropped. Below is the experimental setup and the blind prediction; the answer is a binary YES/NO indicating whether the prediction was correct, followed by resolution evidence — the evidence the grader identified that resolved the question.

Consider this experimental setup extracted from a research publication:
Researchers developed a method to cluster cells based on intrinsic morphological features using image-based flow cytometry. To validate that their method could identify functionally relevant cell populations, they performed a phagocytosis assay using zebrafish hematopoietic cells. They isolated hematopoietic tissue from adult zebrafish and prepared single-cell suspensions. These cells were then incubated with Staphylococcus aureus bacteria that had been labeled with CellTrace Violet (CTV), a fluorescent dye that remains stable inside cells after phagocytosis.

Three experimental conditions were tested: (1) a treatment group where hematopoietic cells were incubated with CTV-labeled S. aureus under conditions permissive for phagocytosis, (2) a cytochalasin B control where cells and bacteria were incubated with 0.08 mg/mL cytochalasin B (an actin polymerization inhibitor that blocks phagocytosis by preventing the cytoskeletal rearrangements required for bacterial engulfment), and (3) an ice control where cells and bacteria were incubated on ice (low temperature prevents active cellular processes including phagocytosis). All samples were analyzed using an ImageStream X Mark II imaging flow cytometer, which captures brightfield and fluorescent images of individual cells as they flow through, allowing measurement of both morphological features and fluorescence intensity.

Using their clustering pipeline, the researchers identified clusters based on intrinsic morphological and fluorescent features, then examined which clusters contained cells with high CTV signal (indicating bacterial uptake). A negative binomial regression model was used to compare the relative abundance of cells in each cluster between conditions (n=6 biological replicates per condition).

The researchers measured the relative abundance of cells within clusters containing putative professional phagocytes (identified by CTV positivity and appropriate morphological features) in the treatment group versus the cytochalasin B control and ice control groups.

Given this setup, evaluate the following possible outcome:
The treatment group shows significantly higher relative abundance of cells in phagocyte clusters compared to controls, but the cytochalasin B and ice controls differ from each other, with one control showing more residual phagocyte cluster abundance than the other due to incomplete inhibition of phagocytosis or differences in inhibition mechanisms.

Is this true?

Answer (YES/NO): YES